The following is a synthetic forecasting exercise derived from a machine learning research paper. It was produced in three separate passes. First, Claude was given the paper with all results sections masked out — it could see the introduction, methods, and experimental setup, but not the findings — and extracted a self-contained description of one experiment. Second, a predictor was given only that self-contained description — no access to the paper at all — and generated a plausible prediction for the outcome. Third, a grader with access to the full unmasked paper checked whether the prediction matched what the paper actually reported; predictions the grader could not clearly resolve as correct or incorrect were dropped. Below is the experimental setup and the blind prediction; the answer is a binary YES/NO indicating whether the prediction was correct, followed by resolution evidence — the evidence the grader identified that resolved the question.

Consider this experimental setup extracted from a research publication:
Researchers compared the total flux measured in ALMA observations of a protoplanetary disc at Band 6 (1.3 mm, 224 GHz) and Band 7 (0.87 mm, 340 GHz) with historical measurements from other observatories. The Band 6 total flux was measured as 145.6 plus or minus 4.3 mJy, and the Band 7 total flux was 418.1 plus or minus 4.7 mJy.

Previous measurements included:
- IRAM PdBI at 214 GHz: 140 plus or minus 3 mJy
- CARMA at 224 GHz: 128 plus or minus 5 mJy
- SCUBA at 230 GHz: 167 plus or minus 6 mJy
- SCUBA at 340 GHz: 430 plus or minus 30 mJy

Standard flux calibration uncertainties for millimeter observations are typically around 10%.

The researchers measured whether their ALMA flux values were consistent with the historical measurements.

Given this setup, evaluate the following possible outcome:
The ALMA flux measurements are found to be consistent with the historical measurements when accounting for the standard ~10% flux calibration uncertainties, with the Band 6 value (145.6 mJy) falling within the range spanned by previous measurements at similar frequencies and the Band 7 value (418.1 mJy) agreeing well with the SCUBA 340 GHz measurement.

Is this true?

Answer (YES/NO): YES